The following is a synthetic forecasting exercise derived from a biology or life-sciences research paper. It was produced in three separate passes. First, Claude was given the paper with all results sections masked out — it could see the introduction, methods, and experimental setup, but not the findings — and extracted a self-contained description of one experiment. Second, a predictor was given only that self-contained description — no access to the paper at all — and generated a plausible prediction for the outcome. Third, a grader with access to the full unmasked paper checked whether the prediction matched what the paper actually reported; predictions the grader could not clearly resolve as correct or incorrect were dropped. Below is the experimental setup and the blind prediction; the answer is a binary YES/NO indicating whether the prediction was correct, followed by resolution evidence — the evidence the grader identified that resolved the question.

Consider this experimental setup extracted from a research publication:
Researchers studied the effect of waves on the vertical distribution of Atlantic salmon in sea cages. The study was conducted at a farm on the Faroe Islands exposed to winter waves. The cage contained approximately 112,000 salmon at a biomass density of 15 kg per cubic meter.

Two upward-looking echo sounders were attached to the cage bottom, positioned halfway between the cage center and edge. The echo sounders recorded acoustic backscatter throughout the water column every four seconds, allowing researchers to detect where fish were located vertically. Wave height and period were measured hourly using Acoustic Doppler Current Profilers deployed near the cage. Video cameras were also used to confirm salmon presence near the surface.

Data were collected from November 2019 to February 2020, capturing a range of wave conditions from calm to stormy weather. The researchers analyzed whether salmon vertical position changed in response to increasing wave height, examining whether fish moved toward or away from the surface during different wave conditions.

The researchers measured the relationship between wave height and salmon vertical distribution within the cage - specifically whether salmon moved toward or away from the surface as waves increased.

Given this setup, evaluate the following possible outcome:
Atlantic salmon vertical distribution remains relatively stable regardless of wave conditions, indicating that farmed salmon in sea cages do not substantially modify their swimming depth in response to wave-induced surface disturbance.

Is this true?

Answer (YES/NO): NO